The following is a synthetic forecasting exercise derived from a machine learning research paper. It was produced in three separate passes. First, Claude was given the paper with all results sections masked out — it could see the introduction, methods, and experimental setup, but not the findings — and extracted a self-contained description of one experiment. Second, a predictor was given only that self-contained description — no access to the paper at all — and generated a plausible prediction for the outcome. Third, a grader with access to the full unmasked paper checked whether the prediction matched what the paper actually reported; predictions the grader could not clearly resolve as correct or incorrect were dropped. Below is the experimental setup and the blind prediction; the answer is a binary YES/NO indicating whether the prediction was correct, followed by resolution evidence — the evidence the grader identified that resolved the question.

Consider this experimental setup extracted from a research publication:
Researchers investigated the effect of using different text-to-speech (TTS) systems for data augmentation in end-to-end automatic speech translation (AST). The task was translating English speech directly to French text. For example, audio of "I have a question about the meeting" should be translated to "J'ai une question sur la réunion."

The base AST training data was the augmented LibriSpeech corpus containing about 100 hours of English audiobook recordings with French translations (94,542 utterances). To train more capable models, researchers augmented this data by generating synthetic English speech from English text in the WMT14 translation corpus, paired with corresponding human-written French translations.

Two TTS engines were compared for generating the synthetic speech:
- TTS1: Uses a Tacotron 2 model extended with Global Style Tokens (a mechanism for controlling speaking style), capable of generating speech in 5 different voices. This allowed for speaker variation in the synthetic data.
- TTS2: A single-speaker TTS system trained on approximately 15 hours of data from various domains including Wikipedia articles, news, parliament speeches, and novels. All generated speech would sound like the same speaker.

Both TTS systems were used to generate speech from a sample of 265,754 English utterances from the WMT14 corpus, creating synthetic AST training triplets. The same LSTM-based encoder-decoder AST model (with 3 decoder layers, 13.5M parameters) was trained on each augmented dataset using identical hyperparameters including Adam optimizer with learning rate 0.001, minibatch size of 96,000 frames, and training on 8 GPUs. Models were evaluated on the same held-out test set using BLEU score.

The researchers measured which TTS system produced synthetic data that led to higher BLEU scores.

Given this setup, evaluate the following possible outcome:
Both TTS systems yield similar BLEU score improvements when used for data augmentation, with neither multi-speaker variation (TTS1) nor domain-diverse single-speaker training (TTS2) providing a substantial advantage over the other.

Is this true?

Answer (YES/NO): YES